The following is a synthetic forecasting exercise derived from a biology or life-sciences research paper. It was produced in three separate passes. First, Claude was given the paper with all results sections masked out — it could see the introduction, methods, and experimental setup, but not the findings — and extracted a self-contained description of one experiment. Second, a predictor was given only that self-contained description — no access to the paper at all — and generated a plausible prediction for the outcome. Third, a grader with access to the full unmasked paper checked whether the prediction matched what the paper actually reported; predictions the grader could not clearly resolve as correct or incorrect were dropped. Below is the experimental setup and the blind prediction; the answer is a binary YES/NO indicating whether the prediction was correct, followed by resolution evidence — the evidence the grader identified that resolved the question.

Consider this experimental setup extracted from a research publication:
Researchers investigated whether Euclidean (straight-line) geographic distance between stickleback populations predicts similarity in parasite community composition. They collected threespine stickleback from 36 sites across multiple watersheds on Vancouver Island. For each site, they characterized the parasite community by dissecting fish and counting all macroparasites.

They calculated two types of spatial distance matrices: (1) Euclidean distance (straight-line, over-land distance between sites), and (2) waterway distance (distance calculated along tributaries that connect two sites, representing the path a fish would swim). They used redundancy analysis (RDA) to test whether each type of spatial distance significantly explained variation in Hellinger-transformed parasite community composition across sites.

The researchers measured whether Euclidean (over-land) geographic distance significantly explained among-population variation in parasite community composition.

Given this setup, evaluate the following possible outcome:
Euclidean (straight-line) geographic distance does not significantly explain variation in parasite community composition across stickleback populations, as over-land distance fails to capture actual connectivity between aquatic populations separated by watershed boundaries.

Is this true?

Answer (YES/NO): YES